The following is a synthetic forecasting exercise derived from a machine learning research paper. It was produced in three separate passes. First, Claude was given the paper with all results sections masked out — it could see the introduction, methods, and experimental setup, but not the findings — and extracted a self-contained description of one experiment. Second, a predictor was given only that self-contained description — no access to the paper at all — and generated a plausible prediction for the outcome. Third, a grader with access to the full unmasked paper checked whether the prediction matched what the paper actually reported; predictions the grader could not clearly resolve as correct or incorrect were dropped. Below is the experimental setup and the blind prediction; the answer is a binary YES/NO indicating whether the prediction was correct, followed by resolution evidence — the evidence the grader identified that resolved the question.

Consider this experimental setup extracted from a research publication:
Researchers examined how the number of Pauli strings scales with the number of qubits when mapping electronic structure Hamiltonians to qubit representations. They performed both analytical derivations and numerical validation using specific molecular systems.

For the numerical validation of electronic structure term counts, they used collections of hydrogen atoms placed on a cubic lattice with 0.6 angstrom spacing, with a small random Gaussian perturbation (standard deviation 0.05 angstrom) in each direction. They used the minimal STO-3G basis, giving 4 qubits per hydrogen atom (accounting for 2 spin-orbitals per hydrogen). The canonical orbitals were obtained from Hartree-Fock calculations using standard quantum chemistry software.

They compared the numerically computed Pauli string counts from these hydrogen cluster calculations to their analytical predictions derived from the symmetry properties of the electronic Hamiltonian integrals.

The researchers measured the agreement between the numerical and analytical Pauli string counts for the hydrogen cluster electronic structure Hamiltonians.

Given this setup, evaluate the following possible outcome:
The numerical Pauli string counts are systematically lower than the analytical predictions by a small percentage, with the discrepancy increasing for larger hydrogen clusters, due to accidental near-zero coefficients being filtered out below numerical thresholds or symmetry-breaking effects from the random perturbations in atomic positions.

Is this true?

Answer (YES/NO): NO